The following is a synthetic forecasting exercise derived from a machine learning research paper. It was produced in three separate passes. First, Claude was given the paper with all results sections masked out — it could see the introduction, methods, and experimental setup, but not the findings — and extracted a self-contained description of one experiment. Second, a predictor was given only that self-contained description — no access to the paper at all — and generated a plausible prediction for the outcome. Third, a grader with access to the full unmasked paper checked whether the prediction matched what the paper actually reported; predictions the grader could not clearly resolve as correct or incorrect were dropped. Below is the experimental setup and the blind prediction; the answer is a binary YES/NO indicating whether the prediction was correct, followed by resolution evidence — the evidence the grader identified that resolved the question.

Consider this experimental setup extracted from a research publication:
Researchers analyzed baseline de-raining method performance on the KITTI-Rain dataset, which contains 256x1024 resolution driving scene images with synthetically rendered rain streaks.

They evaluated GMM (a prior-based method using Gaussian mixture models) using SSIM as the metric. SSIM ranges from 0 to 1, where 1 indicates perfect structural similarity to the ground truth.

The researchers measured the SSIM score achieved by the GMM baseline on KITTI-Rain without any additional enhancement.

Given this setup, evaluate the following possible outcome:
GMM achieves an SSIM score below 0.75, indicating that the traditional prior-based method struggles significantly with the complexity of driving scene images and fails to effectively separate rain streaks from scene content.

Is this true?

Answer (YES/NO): YES